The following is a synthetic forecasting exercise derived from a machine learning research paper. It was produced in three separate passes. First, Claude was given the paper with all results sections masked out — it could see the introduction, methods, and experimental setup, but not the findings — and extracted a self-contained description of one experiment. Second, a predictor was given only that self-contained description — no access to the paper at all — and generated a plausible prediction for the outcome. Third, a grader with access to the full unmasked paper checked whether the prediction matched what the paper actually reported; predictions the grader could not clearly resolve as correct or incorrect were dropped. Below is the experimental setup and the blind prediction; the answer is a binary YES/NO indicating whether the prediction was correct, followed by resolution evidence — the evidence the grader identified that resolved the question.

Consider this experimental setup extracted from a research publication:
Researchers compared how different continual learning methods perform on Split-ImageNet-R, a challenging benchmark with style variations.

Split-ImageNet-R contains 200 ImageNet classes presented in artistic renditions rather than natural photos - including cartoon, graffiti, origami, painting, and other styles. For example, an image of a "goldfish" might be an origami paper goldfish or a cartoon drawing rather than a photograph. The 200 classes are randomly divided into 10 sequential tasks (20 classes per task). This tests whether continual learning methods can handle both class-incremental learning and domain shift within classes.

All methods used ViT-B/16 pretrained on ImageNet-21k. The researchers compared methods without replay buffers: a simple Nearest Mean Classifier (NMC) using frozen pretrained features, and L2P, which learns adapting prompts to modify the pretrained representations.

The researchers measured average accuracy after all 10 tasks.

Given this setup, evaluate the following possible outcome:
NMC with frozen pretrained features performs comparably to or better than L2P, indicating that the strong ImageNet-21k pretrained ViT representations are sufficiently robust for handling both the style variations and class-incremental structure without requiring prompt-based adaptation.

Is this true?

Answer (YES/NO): NO